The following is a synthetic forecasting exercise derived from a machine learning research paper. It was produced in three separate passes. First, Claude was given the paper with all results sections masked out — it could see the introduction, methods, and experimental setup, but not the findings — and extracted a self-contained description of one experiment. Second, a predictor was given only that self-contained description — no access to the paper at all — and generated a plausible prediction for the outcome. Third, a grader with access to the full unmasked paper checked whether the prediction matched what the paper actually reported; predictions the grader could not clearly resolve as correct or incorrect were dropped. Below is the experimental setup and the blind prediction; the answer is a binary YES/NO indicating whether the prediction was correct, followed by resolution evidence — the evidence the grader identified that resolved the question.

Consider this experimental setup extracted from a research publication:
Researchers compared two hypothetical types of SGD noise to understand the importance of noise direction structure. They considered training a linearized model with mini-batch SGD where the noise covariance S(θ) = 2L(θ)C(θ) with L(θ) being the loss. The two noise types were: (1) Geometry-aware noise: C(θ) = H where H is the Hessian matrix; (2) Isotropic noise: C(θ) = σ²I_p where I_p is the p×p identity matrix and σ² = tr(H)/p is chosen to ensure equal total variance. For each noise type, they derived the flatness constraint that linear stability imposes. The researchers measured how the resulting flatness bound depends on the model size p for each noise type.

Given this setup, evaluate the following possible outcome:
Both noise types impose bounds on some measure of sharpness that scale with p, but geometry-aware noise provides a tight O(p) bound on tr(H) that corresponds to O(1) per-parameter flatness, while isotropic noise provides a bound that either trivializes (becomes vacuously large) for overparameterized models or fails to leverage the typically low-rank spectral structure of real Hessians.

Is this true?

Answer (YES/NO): NO